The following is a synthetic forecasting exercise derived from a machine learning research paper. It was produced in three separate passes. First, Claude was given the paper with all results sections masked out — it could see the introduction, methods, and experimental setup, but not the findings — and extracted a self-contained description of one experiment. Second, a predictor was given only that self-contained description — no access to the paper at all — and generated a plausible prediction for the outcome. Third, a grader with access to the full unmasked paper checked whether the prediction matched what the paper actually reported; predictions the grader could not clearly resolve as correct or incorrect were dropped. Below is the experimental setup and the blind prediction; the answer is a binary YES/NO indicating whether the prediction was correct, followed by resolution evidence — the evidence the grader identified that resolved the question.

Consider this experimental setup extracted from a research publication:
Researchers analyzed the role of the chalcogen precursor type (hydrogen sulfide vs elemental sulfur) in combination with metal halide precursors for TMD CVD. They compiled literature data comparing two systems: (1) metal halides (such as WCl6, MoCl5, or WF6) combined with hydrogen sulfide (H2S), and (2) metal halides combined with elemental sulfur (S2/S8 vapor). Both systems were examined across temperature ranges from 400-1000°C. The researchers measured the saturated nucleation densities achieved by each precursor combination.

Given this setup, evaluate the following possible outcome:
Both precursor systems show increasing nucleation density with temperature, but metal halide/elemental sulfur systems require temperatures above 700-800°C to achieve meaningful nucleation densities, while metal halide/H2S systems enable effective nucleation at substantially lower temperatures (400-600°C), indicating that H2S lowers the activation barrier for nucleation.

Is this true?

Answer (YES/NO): NO